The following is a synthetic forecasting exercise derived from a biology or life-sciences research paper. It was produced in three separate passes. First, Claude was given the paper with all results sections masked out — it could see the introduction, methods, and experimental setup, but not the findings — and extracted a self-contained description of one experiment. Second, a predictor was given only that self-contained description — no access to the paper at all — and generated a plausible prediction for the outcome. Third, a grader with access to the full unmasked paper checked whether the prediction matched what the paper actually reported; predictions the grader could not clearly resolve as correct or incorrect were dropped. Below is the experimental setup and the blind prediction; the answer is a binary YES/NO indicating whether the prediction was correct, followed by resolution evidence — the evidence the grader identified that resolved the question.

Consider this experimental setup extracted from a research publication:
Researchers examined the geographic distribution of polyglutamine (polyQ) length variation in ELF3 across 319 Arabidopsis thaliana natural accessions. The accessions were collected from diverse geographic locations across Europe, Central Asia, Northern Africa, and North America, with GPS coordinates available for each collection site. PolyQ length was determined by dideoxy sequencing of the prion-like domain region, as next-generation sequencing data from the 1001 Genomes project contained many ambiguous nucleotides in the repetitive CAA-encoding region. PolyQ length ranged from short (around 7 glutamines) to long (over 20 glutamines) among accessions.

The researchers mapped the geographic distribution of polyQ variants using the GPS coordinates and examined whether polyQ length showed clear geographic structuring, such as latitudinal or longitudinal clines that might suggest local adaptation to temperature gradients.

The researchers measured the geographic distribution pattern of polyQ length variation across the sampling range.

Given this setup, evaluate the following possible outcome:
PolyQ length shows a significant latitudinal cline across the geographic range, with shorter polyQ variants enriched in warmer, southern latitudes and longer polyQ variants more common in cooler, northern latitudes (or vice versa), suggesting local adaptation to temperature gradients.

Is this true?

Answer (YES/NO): NO